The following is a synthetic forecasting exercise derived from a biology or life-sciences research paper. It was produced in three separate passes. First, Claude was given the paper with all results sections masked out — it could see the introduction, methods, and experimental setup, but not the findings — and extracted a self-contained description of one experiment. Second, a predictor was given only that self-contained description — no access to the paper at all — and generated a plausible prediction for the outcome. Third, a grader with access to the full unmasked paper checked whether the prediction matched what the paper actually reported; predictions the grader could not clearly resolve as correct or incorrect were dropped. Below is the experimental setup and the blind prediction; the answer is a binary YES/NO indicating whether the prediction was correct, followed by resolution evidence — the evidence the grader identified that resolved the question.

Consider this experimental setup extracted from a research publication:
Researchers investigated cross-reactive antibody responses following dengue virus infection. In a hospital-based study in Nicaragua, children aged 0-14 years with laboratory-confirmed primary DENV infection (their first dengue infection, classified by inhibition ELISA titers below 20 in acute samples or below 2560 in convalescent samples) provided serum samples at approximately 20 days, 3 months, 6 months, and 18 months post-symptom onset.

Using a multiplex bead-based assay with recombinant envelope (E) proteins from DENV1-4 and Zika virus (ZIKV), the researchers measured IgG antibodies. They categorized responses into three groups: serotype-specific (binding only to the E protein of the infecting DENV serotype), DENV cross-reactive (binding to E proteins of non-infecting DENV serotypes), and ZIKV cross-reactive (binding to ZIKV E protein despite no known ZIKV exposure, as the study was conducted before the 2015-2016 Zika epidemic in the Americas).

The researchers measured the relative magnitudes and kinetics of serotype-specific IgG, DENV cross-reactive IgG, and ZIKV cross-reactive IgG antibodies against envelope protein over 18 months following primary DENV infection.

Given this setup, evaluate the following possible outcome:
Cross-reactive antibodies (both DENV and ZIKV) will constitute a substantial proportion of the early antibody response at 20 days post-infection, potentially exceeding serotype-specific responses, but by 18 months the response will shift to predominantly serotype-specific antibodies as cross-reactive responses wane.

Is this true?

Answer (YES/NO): NO